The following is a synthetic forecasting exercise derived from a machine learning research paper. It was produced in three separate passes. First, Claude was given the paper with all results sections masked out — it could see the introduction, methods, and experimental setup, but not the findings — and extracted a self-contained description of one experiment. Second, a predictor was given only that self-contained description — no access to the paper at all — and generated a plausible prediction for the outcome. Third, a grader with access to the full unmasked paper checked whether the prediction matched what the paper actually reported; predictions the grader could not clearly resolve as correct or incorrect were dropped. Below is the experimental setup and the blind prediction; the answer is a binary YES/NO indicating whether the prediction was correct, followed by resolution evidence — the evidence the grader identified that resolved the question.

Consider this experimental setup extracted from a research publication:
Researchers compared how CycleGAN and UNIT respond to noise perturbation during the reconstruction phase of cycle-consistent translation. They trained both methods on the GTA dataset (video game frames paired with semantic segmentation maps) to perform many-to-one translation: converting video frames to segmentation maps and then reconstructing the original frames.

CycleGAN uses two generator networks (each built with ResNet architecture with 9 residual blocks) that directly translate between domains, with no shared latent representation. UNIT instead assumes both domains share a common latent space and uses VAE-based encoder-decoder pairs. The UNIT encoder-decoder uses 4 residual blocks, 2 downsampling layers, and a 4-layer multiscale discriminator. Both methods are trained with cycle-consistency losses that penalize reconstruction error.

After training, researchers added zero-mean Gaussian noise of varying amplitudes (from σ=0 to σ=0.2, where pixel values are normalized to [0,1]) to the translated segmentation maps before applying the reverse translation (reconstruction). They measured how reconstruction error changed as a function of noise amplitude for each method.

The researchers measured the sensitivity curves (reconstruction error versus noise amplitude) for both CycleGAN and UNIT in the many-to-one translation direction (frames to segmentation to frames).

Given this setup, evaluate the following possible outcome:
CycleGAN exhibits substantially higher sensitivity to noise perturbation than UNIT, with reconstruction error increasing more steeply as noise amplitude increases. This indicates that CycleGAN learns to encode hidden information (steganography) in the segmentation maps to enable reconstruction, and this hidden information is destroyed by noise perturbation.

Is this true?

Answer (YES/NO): NO